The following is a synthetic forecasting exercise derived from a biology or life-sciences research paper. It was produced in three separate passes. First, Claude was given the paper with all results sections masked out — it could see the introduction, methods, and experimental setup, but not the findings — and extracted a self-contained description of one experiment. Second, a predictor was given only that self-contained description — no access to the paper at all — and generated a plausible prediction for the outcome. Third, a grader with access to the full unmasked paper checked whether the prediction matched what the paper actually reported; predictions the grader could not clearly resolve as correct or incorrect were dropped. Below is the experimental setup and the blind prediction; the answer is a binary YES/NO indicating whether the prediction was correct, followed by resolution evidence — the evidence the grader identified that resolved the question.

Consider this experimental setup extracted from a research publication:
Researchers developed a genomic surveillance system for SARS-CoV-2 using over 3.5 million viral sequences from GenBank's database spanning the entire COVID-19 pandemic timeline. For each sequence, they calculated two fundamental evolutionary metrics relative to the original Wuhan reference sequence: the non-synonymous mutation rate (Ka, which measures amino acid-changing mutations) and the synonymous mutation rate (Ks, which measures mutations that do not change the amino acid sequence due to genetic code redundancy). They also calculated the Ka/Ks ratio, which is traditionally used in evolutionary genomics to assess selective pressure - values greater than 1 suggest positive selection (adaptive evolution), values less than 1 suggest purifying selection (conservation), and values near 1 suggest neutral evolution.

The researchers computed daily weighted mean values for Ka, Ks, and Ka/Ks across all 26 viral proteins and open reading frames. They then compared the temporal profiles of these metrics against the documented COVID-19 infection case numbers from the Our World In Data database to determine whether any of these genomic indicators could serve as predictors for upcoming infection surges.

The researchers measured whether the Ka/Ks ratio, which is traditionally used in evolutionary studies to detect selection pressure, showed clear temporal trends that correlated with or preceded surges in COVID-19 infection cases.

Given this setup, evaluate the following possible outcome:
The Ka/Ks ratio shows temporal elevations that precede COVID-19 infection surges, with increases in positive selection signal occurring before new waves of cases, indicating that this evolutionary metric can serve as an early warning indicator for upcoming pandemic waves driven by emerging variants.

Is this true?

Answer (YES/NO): NO